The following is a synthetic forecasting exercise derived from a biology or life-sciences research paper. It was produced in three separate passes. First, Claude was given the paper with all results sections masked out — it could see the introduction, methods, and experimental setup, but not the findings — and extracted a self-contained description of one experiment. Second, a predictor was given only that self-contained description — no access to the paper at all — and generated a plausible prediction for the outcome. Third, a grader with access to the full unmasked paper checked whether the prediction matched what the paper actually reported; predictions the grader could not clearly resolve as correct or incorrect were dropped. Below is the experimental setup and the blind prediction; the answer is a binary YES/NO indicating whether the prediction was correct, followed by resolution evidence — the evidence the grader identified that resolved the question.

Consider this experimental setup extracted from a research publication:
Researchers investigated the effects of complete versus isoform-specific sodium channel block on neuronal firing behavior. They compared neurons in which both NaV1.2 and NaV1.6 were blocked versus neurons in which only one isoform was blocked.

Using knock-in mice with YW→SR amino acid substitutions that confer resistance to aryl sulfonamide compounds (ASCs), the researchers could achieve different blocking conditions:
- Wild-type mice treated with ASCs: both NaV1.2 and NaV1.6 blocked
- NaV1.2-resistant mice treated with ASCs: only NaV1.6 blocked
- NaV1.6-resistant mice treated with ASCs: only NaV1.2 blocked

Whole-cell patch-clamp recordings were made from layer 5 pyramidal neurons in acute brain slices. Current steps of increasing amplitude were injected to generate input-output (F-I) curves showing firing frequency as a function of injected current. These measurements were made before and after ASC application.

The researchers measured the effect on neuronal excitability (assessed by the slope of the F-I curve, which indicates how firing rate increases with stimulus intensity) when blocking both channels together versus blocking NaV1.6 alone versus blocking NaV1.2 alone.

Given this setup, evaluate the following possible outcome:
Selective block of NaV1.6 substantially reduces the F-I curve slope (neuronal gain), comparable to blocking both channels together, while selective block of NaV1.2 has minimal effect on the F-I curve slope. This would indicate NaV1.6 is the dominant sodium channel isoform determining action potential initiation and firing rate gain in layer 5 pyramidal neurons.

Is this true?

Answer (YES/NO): NO